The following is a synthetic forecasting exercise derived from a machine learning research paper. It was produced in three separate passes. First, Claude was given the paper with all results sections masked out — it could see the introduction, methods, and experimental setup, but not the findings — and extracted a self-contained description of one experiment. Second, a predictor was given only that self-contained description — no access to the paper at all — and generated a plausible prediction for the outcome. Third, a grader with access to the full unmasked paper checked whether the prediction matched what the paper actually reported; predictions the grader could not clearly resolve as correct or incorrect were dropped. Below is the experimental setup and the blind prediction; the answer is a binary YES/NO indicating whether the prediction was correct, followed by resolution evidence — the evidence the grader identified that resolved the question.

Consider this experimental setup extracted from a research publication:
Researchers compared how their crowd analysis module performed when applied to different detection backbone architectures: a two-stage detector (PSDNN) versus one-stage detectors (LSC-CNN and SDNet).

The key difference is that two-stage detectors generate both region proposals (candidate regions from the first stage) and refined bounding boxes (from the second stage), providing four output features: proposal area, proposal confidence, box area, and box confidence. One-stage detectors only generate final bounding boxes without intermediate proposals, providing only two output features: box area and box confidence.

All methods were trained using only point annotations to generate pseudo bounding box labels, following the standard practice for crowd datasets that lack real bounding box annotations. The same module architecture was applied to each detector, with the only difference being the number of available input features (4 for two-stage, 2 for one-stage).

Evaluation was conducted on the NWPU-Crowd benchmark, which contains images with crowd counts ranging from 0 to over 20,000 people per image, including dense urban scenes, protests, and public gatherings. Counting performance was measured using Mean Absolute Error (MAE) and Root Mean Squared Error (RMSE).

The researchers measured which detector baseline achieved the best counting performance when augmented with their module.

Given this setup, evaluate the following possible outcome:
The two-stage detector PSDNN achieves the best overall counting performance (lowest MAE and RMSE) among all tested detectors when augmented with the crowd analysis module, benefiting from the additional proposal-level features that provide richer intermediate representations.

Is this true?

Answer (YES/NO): YES